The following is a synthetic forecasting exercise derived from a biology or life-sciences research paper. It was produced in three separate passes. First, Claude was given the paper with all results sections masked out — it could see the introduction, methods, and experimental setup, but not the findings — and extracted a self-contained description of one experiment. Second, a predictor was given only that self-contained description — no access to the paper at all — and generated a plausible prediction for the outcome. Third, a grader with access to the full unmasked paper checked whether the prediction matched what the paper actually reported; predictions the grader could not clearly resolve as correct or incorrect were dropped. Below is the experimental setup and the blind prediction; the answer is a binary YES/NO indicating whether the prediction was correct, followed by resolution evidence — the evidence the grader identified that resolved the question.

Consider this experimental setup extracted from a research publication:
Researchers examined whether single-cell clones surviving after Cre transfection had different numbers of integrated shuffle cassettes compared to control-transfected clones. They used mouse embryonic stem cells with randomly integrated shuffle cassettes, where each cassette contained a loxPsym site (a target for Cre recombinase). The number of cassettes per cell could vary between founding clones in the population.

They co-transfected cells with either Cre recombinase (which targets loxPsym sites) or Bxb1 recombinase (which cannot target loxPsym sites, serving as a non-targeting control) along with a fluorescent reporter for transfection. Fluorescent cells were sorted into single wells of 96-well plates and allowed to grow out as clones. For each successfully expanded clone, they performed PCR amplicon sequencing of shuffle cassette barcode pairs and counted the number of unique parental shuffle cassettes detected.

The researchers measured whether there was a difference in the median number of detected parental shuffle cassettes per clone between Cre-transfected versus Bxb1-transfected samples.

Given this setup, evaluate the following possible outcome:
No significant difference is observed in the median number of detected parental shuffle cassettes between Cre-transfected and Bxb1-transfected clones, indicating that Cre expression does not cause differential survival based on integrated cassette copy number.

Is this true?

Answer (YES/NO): NO